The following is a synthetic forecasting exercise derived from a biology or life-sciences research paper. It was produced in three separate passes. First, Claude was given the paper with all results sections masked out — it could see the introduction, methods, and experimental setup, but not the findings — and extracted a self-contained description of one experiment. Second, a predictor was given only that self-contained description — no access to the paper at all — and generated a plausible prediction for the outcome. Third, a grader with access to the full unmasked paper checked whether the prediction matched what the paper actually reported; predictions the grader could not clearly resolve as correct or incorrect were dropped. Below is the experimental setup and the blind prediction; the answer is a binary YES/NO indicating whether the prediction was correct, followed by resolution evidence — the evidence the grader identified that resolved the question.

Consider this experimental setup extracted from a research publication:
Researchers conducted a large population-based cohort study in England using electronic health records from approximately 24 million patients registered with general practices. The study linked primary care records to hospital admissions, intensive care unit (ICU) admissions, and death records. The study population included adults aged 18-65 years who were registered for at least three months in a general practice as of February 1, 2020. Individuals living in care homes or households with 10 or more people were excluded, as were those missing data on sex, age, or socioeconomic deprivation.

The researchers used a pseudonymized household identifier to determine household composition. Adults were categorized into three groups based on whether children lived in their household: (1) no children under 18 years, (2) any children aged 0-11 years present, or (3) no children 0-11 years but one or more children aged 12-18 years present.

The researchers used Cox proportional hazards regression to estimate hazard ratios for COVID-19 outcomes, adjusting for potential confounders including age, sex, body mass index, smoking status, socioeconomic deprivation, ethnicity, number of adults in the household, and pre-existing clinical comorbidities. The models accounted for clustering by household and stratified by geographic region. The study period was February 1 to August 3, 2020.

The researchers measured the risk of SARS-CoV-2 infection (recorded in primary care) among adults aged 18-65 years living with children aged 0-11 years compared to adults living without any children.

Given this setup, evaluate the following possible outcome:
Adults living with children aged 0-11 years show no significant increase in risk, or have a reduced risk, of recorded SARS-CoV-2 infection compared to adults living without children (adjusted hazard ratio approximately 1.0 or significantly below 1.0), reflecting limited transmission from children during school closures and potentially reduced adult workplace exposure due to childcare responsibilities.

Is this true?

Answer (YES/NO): YES